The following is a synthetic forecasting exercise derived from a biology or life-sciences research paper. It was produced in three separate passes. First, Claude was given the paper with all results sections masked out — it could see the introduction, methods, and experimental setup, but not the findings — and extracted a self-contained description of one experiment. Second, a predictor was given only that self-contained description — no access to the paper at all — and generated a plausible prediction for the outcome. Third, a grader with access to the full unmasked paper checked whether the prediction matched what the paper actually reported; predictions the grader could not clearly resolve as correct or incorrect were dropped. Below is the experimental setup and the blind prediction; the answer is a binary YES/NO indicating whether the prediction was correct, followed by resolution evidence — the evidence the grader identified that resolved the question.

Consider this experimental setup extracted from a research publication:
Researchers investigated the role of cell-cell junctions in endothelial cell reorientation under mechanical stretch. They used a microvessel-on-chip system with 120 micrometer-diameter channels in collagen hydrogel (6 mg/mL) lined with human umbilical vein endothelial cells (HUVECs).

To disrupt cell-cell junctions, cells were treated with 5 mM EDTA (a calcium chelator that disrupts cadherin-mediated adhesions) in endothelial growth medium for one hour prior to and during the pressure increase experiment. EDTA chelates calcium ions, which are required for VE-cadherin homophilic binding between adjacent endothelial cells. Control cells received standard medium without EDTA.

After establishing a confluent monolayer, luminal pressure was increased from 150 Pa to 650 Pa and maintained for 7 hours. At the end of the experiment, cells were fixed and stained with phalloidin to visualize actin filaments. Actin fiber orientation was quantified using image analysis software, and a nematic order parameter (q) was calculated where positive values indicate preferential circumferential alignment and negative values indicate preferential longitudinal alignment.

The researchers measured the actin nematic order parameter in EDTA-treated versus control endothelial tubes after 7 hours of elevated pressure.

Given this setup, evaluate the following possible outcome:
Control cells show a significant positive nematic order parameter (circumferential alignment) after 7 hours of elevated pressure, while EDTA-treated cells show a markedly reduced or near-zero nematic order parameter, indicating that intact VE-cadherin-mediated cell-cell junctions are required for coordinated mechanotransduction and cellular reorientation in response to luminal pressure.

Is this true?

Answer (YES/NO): YES